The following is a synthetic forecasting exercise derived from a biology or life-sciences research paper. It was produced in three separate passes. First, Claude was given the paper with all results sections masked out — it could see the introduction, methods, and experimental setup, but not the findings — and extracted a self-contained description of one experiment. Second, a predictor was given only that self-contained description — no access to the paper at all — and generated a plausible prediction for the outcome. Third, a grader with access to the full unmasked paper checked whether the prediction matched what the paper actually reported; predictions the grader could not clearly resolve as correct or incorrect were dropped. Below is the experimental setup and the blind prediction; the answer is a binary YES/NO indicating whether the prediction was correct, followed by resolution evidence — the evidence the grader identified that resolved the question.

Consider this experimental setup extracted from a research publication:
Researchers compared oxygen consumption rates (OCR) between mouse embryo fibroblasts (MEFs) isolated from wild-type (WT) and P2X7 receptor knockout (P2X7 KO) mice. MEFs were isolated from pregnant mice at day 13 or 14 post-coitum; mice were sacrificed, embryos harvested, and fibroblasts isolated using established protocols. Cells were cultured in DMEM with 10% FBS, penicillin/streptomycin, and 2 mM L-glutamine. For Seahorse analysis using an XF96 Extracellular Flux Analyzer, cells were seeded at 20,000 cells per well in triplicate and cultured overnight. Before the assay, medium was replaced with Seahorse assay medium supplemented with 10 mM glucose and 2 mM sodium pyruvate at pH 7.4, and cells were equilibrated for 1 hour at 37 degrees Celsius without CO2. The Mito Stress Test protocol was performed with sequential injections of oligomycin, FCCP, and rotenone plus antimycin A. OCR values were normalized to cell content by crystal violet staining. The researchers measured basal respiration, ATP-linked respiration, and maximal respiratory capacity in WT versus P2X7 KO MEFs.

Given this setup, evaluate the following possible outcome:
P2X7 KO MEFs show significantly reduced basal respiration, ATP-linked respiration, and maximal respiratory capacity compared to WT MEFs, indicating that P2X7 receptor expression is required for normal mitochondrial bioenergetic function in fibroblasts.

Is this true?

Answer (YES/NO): YES